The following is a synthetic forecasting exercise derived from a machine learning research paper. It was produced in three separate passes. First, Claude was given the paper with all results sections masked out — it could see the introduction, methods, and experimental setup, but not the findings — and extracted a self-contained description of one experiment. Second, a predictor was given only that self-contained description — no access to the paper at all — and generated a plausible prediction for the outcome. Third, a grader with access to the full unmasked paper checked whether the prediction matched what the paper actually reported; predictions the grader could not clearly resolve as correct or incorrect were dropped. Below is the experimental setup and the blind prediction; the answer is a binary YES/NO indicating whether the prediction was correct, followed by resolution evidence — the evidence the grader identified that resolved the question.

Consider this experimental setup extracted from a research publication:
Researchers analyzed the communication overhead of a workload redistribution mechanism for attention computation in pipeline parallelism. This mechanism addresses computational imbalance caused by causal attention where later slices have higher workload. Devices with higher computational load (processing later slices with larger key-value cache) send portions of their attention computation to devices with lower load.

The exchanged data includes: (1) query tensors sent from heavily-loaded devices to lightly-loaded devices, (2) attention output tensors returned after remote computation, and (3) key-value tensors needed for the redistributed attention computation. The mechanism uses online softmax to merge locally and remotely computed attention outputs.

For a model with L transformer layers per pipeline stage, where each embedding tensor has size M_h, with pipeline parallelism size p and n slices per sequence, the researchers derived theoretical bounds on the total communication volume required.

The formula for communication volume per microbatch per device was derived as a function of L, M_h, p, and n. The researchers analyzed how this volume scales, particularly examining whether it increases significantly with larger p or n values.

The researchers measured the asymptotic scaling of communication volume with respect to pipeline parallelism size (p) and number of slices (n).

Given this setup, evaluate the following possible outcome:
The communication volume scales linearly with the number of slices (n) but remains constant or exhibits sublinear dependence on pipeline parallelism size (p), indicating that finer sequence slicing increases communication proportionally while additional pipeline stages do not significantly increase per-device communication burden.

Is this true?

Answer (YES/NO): NO